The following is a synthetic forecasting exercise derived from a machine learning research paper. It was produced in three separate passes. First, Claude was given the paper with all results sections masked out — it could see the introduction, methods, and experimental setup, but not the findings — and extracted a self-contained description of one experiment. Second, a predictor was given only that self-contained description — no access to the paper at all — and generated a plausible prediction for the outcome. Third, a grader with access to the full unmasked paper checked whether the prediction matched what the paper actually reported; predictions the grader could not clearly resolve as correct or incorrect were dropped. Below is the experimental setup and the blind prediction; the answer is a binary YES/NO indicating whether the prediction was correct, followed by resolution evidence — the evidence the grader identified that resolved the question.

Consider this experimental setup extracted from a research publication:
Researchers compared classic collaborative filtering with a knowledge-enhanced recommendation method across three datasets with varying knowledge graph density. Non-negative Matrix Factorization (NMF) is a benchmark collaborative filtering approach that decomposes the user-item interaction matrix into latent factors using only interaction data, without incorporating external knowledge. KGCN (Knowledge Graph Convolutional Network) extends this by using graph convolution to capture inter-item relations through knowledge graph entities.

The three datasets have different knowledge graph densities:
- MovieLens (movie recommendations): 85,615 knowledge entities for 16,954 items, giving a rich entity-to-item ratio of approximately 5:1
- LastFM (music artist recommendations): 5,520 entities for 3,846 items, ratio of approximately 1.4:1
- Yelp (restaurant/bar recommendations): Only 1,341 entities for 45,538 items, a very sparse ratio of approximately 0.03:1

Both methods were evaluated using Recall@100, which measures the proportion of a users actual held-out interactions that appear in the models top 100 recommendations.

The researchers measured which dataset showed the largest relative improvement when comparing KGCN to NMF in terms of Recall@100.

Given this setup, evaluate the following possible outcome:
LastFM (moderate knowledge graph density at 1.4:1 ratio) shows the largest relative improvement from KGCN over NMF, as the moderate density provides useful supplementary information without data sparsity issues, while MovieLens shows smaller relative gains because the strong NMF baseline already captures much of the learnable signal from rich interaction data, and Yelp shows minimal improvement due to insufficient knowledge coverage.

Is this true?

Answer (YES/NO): NO